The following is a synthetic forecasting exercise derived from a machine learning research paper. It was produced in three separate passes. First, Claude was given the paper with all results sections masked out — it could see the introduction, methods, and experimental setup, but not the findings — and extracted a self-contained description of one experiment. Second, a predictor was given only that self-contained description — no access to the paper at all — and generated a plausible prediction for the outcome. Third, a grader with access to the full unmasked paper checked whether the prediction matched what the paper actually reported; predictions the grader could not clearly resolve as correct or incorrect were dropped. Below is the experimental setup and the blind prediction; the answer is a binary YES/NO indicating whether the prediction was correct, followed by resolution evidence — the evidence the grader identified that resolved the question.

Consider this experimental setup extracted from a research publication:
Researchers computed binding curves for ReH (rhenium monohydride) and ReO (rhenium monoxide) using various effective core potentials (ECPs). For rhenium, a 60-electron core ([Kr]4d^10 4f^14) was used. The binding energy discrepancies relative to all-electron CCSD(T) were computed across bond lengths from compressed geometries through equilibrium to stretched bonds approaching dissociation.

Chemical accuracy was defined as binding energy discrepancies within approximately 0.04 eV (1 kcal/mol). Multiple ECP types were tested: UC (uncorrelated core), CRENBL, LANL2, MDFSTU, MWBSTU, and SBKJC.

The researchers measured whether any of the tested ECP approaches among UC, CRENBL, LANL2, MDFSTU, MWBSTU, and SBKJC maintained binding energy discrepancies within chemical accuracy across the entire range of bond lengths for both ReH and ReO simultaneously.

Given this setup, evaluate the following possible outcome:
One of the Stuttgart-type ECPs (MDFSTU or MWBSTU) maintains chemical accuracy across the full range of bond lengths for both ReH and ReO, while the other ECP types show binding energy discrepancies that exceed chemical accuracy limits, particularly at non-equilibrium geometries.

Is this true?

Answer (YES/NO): NO